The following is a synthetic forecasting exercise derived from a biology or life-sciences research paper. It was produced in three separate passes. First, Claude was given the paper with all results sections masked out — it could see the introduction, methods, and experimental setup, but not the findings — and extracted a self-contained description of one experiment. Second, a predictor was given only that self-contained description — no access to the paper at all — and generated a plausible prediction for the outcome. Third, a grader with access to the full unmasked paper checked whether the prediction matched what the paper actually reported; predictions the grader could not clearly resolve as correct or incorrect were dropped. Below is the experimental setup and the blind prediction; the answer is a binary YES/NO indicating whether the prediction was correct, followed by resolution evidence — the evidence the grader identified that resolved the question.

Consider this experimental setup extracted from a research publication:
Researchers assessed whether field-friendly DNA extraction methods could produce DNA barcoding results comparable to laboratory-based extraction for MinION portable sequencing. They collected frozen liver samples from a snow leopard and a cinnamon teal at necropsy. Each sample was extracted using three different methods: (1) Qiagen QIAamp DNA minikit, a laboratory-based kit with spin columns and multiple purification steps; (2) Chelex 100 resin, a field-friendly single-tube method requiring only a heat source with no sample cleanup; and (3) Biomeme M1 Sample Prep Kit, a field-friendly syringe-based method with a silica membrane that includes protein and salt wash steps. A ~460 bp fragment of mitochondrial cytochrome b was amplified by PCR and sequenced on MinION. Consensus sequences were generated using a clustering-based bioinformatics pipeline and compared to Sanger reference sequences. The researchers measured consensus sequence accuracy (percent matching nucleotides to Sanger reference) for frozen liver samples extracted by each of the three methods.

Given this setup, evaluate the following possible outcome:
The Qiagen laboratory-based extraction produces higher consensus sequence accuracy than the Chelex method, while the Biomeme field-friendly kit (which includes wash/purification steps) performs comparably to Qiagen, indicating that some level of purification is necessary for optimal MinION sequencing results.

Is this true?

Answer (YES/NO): NO